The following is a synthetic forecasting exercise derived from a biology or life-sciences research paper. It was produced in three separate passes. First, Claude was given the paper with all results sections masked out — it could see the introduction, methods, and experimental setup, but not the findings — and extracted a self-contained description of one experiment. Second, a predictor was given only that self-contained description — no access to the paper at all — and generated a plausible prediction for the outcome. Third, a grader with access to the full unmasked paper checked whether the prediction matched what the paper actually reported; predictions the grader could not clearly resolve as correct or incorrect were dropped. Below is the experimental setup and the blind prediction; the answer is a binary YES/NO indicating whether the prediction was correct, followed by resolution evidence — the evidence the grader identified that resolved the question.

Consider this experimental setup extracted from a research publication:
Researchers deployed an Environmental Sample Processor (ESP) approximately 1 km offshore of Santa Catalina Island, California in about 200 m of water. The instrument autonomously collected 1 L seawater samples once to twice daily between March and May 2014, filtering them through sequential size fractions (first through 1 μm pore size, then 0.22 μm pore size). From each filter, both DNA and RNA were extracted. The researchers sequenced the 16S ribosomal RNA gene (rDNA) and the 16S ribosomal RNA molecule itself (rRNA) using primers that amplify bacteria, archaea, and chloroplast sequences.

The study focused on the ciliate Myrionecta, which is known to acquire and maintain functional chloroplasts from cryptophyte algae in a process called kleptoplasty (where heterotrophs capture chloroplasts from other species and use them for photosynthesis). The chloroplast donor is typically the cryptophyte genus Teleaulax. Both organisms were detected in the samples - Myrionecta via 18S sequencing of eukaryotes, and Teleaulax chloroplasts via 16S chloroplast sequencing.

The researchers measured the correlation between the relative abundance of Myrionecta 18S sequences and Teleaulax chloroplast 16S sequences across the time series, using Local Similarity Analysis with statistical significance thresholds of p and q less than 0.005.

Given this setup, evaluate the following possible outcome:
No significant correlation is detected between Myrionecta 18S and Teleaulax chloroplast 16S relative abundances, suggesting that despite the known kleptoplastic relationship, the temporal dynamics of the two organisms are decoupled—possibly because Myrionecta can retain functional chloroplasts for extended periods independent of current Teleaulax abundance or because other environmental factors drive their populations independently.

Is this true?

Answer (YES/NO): NO